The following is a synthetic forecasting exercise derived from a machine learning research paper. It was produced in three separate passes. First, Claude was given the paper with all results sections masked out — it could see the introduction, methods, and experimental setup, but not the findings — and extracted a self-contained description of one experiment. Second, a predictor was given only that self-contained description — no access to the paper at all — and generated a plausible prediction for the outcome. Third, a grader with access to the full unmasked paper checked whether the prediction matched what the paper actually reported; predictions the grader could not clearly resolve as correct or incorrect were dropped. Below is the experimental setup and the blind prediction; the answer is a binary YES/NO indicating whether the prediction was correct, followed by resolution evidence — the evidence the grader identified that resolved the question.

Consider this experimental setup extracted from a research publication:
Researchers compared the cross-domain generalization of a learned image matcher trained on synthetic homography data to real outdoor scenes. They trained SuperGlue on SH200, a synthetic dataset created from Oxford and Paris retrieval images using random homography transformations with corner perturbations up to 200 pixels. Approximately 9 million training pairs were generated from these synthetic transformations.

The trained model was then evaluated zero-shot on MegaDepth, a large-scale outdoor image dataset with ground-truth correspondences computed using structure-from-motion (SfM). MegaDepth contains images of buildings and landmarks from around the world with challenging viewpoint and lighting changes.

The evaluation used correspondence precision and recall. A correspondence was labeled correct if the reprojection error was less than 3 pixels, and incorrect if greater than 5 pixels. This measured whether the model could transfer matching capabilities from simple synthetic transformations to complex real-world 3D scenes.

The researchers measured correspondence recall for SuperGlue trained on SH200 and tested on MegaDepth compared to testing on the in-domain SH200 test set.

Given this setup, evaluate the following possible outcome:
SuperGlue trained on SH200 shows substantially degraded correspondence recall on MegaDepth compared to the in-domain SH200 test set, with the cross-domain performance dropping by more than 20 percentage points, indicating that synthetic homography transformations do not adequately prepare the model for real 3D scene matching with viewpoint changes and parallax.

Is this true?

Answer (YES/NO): YES